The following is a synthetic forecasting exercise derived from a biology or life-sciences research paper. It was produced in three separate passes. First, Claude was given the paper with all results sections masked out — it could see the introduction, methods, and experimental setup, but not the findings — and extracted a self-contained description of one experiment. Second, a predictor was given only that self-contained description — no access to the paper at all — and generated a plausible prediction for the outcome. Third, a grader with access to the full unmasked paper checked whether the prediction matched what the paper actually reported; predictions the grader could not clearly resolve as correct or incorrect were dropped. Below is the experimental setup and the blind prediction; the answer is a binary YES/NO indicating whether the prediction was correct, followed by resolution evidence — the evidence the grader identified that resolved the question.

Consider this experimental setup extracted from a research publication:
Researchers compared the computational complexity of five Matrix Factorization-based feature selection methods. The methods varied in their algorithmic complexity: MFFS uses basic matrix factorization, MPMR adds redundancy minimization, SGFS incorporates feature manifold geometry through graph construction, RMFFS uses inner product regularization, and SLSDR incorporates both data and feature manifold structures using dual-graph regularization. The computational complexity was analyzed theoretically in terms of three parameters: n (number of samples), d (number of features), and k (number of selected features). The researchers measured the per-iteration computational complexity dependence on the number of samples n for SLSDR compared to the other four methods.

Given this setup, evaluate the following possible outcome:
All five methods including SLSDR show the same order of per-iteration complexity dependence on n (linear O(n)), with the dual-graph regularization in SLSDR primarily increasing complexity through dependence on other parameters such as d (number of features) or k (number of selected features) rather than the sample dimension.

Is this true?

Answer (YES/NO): NO